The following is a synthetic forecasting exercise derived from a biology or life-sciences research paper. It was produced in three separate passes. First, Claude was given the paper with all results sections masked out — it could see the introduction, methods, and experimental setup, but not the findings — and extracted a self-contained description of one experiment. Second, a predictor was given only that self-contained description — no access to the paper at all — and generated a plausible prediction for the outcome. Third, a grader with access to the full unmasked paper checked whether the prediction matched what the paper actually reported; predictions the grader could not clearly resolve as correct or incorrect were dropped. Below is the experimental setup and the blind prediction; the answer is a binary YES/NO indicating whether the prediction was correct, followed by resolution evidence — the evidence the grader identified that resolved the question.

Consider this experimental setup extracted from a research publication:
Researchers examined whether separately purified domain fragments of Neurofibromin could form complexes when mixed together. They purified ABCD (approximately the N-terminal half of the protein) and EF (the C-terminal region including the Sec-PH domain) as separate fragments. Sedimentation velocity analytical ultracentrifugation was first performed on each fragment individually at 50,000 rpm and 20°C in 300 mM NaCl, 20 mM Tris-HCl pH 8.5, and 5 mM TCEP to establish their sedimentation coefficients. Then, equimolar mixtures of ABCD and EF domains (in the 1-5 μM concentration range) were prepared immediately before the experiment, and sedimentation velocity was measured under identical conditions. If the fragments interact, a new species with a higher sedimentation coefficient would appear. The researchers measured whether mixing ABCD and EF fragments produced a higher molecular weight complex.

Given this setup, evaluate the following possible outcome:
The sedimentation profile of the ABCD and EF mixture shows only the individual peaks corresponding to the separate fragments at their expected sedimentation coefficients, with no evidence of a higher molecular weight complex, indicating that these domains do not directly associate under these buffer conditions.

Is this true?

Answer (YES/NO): NO